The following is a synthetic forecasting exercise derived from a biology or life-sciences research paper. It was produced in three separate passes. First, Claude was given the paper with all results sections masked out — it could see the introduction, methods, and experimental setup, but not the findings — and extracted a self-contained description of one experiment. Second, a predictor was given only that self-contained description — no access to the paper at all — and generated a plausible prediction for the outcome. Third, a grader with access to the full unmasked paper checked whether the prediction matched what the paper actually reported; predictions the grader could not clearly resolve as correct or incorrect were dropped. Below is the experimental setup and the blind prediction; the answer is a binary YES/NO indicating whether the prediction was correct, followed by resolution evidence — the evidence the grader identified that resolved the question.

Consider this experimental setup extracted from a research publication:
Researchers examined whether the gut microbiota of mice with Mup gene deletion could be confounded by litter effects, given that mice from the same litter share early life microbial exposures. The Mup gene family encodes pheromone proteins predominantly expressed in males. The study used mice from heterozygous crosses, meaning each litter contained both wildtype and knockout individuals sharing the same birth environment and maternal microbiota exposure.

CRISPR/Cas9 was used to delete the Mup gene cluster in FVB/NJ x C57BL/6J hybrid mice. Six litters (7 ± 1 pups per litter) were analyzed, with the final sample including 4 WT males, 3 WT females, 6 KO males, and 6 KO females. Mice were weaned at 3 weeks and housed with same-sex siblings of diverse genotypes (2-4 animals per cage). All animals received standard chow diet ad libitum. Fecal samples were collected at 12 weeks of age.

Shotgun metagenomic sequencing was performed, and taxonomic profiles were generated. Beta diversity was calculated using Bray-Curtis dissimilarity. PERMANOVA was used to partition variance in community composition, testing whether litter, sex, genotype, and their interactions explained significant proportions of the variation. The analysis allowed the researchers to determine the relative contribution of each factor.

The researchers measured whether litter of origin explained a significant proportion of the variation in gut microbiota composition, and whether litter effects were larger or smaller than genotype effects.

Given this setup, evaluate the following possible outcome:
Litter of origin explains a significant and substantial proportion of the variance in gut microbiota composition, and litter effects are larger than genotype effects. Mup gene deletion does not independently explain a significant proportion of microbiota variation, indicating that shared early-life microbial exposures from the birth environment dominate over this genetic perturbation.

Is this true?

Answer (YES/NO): NO